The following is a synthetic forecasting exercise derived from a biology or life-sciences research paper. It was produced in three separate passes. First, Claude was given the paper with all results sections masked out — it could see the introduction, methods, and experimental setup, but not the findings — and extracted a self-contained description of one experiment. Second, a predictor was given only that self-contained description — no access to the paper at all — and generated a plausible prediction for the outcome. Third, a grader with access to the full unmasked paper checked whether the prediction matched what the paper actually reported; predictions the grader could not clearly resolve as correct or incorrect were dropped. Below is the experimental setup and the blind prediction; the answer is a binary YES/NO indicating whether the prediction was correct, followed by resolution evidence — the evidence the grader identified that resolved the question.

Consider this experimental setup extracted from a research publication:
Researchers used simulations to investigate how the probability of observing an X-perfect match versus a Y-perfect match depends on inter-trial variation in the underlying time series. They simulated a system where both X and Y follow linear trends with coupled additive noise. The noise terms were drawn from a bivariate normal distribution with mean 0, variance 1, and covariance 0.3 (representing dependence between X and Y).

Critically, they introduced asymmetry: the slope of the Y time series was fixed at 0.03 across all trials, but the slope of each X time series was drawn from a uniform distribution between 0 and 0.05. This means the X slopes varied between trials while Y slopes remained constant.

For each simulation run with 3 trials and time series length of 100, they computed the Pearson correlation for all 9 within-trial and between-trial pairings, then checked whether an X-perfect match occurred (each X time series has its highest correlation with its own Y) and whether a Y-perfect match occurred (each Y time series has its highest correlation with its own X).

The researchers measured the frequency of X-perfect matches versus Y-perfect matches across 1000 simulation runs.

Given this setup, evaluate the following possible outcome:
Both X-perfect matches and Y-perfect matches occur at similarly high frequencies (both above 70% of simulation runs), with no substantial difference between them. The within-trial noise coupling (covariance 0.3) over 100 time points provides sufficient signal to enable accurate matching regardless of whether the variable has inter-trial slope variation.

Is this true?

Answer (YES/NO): NO